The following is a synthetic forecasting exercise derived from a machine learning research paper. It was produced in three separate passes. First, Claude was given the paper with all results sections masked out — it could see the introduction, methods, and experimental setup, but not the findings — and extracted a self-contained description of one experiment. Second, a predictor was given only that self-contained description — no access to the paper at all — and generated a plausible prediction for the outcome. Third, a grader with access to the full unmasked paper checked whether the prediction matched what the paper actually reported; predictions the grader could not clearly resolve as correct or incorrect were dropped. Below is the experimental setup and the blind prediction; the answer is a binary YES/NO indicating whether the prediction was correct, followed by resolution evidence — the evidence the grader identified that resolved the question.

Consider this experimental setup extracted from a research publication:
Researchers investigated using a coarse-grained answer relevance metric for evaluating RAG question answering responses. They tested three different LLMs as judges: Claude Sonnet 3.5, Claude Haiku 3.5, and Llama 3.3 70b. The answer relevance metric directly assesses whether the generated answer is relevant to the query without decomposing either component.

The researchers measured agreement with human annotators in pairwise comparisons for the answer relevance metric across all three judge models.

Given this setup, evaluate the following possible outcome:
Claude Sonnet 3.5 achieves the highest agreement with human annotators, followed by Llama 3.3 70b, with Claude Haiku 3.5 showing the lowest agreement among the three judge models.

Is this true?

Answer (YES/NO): YES